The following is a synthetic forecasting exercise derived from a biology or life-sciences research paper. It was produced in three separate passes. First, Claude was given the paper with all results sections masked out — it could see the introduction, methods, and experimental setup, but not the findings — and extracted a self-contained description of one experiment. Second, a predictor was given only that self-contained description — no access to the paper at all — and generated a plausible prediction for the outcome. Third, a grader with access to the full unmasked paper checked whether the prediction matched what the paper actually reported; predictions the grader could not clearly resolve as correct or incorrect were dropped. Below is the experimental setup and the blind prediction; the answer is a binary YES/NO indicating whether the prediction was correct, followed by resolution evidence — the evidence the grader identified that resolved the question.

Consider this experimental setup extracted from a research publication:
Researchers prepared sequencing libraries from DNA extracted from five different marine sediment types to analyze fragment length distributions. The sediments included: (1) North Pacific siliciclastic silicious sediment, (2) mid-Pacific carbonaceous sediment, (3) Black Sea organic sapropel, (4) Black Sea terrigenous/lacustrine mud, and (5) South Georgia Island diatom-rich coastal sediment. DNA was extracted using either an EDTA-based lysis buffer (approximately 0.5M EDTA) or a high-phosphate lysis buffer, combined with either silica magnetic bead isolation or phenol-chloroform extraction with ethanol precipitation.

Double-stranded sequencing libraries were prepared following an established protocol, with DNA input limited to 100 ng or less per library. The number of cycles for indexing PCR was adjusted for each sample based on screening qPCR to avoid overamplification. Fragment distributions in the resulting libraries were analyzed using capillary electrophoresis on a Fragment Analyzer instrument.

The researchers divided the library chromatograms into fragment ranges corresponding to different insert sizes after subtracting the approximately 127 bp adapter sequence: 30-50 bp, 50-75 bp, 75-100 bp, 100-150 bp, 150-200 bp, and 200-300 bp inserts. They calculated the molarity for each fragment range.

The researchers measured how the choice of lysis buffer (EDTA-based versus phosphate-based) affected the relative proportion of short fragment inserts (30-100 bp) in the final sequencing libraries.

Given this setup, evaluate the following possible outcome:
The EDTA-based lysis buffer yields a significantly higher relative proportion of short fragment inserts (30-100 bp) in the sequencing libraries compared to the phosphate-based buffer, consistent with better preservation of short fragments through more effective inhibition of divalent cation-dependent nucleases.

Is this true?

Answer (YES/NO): YES